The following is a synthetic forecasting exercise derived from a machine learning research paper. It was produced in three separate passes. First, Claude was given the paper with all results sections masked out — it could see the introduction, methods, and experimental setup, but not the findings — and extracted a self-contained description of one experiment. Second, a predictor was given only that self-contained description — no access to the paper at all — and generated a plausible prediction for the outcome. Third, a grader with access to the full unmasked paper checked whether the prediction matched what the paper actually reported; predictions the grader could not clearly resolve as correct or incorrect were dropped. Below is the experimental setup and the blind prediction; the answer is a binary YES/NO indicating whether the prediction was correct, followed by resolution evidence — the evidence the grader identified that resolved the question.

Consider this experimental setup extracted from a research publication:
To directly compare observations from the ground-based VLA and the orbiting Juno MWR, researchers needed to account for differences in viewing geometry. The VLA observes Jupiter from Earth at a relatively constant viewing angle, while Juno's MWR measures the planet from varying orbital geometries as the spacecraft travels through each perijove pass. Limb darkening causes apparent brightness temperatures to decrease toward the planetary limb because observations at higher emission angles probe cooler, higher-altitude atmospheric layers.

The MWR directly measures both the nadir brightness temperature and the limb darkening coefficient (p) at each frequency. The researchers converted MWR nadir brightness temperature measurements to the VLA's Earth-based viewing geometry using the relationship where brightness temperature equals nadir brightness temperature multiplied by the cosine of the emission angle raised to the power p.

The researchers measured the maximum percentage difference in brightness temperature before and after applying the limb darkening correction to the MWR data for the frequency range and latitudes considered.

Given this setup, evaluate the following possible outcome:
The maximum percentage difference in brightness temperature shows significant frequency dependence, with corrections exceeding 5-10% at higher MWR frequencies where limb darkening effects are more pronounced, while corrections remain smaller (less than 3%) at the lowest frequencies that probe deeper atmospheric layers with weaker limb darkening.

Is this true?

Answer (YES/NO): NO